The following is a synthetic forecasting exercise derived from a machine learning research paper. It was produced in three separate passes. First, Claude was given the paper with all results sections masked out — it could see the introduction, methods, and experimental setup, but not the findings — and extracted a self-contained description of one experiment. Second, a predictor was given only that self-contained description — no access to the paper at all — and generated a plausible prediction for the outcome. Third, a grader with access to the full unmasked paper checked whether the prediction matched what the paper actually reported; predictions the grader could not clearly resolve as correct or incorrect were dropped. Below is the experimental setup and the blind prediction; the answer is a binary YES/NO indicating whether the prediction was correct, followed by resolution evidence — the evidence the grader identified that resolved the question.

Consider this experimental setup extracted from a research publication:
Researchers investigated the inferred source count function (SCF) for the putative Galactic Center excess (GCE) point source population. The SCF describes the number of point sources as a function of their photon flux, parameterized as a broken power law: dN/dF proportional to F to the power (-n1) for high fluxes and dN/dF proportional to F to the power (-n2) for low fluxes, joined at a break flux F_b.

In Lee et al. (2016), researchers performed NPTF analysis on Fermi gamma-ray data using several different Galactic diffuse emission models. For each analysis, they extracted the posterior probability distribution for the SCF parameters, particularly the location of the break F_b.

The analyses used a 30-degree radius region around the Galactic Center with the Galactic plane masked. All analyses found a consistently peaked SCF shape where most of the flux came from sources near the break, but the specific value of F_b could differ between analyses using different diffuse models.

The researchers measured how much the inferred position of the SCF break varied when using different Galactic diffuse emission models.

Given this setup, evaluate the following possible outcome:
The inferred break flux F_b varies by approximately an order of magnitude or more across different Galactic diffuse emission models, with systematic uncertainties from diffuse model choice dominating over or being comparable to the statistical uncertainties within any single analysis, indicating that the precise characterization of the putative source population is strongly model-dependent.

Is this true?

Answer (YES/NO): NO